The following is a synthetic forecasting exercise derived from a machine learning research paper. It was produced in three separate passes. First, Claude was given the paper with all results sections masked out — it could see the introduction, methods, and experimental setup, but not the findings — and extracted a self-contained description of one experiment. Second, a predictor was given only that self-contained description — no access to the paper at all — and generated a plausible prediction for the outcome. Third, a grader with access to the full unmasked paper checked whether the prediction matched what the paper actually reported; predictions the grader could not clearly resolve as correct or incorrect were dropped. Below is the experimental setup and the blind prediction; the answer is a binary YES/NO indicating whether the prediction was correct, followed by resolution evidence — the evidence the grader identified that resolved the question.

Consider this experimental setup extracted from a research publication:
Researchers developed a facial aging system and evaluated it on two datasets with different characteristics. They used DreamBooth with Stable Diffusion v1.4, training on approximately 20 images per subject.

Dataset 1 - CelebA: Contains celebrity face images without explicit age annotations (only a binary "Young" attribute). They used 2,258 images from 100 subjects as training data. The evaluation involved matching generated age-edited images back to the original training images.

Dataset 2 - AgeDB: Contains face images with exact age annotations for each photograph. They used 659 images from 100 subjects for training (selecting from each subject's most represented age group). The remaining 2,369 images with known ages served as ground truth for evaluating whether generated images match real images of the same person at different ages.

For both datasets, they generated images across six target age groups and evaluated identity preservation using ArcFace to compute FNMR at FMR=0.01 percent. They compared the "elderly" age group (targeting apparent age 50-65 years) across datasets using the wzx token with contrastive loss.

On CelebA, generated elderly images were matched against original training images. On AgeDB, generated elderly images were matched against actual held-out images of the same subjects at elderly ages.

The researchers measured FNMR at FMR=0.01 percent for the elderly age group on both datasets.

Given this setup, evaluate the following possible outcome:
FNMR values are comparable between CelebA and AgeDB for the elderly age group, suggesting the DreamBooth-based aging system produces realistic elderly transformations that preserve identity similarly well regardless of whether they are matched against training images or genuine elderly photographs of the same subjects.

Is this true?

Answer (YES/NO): NO